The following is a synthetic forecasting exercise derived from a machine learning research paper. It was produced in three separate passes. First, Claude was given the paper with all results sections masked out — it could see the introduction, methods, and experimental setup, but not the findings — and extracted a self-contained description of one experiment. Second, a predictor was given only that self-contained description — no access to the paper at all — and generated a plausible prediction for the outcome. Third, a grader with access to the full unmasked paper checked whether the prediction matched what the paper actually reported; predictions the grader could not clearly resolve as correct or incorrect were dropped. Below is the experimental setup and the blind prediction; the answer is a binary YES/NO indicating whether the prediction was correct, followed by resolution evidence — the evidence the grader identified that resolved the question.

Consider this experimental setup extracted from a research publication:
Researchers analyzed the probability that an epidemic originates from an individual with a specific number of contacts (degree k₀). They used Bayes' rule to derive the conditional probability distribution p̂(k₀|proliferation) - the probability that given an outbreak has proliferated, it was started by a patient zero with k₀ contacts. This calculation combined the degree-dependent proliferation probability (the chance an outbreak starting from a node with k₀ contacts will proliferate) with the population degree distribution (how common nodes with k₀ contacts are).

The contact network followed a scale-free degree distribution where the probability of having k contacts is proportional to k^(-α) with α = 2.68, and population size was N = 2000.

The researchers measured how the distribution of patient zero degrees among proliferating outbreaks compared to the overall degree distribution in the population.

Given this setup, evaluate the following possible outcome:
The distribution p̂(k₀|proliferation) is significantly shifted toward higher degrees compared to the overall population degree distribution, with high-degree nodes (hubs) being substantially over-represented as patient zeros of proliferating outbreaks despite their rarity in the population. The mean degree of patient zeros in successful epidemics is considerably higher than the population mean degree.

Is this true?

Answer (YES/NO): YES